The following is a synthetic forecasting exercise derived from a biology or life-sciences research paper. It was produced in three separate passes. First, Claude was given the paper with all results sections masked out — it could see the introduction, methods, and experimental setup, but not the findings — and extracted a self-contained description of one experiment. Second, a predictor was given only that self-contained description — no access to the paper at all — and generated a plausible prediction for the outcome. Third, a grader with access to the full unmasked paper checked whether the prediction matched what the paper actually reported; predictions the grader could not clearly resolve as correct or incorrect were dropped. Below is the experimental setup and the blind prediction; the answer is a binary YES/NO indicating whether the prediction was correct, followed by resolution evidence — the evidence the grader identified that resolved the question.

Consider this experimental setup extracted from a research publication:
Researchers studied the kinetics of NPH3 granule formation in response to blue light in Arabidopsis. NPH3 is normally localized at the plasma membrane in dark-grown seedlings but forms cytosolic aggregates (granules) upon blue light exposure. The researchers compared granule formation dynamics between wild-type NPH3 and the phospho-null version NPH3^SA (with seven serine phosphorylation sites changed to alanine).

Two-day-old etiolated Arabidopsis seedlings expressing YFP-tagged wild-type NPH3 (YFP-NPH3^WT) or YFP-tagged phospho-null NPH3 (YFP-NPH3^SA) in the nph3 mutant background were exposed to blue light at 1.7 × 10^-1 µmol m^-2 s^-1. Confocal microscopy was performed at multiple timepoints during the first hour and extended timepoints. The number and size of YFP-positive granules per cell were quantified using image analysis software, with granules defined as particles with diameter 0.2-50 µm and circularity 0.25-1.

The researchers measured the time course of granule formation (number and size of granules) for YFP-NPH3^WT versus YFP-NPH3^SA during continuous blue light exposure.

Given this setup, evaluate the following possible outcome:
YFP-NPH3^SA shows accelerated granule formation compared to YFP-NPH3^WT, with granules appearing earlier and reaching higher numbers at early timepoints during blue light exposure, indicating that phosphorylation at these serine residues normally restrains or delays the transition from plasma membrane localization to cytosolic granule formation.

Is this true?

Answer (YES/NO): NO